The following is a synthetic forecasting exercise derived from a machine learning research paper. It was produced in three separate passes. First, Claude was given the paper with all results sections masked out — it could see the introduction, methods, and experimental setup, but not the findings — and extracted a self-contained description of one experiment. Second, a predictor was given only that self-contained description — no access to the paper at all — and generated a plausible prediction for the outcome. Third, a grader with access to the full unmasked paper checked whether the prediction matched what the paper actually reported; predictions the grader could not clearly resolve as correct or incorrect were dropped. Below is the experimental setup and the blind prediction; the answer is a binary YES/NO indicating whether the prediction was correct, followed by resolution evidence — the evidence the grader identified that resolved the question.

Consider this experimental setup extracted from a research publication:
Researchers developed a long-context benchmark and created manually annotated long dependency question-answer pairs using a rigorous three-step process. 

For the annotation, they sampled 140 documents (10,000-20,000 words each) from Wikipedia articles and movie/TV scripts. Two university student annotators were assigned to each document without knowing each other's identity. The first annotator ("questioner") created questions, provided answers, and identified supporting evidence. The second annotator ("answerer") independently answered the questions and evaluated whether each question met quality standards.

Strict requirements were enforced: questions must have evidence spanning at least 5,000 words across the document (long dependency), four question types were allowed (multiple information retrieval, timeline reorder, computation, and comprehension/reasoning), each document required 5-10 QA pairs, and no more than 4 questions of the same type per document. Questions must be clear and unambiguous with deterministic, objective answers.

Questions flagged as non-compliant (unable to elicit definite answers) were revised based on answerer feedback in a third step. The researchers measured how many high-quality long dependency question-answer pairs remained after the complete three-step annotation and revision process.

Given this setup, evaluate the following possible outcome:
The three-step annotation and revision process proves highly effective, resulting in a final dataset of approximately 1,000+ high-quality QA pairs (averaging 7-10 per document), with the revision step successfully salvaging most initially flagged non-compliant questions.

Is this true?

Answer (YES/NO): YES